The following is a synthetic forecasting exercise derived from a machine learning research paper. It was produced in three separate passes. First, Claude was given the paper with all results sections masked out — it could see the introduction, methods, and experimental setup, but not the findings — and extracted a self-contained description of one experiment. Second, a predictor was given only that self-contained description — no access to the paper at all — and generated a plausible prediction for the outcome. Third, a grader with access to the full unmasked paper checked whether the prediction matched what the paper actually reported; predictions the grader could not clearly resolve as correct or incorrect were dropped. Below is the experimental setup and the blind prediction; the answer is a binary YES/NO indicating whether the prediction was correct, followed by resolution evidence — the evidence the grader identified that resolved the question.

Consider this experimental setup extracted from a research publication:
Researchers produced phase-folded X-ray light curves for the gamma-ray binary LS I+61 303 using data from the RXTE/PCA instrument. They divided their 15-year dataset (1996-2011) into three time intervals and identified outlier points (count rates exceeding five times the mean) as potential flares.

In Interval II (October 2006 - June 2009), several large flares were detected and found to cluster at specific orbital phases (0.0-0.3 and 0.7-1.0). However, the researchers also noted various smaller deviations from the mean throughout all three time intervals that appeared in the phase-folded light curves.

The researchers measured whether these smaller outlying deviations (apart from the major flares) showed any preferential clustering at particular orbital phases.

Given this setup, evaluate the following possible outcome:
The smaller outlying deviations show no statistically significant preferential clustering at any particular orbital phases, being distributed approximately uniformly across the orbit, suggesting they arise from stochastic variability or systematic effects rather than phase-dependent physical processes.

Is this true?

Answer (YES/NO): YES